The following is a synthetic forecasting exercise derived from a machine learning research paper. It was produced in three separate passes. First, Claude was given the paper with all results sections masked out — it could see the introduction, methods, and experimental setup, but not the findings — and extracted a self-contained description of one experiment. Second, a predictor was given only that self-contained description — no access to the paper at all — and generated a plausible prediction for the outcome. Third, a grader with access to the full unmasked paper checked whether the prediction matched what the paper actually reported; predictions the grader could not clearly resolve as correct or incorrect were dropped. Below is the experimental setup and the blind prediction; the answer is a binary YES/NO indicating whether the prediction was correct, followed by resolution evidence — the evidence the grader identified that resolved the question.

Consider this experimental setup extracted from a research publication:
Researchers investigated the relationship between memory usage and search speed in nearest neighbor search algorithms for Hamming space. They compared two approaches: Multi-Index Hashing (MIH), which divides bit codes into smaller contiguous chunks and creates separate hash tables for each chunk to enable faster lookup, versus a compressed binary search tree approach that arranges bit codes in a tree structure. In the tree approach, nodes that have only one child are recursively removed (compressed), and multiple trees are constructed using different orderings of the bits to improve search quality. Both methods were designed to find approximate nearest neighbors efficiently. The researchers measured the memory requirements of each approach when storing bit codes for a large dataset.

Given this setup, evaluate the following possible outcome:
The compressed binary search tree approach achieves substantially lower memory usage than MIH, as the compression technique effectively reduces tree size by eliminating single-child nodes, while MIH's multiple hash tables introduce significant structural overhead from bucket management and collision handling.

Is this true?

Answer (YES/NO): NO